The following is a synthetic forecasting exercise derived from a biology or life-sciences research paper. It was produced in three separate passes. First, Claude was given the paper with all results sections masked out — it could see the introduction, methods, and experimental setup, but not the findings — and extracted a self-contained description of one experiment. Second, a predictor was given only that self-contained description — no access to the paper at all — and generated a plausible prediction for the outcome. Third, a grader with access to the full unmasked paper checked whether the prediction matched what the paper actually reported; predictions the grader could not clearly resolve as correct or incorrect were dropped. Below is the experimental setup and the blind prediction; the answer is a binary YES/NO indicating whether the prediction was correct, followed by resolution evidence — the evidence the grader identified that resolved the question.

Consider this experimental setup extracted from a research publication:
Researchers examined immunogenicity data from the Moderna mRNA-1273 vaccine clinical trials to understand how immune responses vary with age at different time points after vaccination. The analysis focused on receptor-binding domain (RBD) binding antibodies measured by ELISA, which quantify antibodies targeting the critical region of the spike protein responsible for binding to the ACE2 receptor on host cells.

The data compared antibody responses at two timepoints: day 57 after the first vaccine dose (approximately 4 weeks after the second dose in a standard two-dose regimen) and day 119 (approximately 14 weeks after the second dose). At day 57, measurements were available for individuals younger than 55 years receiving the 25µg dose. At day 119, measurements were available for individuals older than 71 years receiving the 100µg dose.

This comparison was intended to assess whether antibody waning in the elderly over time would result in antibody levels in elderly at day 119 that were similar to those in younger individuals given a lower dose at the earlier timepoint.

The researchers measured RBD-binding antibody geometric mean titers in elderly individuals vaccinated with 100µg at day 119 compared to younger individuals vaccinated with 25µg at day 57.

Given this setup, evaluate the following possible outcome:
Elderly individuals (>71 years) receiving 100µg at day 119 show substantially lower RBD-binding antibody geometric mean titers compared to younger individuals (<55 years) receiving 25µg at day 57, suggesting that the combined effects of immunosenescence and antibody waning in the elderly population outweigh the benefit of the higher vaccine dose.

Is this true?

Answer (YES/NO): NO